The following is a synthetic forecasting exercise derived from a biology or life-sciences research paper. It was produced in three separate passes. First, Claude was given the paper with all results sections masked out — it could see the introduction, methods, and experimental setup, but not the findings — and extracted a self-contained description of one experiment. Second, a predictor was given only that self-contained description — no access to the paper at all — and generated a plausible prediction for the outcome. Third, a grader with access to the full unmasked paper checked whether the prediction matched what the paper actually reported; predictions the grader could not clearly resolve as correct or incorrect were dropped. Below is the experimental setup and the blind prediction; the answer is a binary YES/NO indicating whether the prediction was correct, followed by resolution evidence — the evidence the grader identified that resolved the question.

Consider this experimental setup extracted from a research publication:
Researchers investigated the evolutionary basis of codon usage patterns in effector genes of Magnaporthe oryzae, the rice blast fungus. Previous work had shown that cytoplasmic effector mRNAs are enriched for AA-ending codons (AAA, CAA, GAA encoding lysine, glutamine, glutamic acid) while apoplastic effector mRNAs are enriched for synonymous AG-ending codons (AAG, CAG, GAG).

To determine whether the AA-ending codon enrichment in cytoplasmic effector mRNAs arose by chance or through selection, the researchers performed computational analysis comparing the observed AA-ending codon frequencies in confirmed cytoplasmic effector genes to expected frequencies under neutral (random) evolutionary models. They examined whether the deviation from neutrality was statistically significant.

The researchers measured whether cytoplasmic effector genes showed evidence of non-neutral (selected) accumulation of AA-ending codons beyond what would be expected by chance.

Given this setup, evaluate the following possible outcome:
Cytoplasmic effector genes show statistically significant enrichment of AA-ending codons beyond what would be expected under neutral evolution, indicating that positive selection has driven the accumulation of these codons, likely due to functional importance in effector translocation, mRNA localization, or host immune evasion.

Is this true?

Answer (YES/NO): YES